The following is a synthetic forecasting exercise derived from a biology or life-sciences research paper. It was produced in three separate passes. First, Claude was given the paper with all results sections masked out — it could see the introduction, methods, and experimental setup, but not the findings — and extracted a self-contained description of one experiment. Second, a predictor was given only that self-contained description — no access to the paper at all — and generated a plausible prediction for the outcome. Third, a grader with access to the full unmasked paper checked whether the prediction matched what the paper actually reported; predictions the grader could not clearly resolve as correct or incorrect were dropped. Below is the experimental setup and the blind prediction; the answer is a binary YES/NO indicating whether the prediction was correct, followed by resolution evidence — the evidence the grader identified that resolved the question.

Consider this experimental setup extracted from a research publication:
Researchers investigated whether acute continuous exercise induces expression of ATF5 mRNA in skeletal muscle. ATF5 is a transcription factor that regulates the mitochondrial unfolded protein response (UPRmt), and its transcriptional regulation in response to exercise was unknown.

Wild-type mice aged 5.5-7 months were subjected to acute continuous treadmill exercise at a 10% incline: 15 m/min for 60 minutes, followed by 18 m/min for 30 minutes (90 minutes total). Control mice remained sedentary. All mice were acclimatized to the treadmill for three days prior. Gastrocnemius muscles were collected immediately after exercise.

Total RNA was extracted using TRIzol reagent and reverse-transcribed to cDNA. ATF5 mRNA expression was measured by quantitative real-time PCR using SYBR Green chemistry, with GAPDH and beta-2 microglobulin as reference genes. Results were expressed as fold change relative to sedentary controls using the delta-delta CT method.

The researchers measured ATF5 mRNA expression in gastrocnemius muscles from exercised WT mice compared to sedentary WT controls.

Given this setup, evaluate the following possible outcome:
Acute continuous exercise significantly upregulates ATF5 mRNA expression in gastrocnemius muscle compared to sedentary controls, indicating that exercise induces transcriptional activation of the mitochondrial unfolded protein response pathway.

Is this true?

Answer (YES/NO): NO